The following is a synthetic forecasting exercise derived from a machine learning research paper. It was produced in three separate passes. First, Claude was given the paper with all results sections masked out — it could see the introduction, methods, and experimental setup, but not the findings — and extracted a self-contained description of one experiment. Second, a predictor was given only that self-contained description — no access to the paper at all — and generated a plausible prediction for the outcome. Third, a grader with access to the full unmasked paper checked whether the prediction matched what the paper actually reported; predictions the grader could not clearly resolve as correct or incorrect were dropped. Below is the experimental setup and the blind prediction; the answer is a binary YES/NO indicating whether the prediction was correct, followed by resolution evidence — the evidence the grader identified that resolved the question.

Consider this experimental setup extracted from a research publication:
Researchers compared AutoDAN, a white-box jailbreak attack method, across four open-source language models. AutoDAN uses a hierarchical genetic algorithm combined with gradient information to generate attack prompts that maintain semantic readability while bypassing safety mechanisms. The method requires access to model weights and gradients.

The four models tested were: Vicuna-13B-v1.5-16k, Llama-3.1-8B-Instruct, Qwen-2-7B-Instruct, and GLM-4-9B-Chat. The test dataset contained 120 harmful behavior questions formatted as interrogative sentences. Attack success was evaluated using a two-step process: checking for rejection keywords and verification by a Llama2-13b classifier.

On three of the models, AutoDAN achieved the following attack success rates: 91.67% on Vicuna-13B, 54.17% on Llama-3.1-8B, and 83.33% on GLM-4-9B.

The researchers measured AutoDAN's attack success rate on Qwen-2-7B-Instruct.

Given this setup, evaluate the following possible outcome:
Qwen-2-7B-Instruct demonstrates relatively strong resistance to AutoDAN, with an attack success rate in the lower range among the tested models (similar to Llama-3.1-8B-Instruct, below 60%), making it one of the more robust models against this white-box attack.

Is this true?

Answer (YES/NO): NO